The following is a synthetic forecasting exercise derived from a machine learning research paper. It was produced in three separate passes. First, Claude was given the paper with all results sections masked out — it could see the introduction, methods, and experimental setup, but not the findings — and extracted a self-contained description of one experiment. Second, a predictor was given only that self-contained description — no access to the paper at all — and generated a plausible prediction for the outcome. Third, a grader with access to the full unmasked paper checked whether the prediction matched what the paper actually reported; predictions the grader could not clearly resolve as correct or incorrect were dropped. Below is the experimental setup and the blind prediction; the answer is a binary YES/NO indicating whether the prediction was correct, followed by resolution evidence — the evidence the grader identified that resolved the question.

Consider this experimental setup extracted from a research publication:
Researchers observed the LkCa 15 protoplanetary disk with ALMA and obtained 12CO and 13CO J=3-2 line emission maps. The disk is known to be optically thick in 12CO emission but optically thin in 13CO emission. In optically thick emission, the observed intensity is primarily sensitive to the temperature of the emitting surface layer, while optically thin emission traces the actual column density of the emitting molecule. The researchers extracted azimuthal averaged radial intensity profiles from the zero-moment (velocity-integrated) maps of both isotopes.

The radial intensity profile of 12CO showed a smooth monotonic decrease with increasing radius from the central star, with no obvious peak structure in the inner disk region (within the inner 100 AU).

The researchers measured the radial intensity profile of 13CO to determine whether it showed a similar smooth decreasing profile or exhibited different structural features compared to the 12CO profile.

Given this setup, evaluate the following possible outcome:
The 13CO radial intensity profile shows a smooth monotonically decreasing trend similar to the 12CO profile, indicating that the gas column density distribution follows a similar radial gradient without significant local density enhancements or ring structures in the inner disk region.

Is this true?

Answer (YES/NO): NO